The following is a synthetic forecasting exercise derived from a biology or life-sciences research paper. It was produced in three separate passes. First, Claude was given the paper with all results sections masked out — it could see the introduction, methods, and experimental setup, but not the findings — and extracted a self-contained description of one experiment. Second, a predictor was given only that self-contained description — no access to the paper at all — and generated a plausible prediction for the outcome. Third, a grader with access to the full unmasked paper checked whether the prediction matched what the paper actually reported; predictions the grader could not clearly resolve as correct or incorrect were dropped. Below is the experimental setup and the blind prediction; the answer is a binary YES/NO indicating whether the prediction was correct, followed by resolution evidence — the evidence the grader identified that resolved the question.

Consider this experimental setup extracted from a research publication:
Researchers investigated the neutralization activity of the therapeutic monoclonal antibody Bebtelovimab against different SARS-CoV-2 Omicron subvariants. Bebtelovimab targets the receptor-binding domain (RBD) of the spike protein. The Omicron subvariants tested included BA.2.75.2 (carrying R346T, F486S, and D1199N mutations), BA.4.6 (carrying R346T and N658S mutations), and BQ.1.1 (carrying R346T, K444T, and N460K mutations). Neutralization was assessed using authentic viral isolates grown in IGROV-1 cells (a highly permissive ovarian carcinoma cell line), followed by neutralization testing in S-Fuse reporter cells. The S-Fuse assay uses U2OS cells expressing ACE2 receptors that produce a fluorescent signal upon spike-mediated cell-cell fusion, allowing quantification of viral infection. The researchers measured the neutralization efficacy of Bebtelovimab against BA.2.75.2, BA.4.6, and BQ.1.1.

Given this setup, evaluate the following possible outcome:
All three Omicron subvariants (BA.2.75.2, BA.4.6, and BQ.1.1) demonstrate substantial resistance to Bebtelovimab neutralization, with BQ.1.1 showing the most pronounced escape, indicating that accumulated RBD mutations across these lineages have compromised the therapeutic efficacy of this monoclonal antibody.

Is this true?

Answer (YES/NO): NO